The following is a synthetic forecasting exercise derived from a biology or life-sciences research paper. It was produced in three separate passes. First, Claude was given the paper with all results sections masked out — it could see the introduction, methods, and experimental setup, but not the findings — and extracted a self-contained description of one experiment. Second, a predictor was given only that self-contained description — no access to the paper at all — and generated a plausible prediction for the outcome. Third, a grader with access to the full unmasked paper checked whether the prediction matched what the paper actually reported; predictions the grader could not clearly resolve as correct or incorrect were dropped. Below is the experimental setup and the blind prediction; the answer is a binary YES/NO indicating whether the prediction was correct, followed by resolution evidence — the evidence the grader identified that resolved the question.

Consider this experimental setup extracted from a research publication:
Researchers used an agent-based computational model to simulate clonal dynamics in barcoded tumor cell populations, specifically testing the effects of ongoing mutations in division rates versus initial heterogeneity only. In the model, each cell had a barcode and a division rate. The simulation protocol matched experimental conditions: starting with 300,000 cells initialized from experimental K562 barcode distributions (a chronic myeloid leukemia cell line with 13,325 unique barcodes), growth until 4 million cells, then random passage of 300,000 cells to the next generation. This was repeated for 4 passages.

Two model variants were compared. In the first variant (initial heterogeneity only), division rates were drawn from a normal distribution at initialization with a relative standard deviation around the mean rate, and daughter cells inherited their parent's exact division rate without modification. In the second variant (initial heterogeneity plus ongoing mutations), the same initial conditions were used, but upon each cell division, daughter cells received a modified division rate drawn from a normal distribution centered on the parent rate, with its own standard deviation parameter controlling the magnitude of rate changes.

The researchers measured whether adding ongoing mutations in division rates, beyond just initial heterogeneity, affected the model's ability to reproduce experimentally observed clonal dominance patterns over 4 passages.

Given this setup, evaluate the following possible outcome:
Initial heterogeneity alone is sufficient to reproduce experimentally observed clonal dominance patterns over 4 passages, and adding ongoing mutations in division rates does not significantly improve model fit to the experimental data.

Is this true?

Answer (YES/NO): YES